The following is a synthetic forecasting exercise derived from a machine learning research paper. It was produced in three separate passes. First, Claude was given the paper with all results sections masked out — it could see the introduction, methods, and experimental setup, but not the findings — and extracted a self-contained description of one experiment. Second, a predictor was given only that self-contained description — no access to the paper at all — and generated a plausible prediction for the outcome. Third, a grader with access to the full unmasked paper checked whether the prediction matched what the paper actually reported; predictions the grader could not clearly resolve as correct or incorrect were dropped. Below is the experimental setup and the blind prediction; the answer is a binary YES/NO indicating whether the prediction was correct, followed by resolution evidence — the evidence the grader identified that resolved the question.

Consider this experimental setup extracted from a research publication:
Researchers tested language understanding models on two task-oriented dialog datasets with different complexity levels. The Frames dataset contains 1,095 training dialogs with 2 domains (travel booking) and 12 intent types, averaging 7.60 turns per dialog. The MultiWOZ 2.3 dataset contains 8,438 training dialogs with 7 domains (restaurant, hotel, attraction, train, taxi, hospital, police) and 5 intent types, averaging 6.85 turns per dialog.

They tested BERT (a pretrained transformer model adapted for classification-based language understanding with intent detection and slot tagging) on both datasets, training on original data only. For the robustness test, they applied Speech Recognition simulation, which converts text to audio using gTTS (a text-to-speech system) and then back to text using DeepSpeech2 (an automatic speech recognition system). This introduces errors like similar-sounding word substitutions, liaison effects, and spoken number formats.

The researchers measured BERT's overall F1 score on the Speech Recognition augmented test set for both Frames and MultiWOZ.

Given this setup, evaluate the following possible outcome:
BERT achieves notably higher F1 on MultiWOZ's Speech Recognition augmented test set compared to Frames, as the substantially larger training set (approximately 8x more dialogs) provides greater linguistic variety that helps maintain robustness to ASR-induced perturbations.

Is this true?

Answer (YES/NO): YES